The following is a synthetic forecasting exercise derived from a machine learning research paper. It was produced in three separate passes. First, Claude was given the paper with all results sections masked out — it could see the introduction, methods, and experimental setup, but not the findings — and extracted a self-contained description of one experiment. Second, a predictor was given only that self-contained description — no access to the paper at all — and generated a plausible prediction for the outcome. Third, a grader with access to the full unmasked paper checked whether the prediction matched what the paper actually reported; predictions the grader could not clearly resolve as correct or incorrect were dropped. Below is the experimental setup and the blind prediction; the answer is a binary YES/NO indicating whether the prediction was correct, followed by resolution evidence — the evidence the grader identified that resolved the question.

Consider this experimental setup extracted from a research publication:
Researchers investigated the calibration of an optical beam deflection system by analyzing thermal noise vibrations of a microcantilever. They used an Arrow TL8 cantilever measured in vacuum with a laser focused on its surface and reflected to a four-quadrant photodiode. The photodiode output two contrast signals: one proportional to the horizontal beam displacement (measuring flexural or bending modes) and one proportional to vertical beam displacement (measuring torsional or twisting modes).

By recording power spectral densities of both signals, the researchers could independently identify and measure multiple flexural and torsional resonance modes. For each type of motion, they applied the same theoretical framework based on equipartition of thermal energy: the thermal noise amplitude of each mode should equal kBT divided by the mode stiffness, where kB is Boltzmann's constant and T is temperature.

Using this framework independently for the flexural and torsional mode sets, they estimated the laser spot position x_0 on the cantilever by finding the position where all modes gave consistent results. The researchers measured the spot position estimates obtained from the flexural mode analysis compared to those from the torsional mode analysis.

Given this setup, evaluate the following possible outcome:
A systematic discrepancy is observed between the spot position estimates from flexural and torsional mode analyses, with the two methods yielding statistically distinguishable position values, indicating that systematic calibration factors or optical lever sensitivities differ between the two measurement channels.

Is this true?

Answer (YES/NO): NO